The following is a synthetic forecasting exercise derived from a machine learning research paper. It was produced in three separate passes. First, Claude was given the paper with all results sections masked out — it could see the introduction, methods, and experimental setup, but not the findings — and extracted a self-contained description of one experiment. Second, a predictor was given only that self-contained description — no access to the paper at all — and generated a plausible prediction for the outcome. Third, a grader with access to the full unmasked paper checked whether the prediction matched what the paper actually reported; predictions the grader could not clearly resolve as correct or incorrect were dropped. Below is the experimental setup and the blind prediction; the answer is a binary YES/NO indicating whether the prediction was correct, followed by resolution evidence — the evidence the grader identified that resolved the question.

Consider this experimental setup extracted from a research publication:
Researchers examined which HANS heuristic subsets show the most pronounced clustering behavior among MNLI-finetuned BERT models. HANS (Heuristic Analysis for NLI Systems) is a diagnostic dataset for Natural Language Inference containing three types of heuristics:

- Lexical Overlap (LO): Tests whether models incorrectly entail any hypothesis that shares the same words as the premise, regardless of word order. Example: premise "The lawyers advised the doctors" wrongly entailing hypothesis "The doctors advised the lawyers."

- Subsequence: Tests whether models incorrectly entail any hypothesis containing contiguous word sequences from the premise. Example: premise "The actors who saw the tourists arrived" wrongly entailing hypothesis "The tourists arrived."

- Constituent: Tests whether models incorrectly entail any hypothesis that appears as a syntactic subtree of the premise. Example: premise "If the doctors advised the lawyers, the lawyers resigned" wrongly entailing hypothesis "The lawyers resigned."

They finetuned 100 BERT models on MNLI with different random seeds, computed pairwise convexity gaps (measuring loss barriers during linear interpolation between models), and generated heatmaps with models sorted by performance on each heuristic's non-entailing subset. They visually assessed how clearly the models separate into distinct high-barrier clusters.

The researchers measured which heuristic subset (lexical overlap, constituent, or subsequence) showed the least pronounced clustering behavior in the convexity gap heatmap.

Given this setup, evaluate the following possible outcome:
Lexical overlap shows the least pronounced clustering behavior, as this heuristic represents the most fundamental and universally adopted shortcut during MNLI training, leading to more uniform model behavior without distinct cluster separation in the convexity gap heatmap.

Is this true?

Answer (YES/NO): NO